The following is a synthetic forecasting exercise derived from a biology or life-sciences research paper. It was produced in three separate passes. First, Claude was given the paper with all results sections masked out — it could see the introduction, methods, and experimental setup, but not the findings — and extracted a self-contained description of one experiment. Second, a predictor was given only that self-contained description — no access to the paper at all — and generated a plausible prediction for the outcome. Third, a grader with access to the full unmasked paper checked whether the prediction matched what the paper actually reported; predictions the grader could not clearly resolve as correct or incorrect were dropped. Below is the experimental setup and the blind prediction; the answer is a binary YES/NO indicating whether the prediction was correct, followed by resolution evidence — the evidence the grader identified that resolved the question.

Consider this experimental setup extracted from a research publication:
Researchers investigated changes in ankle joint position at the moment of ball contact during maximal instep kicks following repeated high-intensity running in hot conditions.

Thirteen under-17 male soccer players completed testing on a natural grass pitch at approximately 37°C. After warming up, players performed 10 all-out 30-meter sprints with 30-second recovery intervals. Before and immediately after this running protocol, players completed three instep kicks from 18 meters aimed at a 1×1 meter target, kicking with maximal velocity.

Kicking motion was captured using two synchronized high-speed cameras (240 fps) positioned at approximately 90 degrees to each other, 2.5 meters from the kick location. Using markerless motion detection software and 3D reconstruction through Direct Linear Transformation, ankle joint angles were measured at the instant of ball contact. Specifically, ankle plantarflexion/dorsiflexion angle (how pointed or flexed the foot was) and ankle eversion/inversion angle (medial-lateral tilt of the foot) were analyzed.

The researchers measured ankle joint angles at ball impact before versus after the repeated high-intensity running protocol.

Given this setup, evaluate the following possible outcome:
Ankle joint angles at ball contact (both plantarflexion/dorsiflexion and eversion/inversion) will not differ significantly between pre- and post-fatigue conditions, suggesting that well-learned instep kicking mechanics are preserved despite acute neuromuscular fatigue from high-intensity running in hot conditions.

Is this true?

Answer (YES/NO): NO